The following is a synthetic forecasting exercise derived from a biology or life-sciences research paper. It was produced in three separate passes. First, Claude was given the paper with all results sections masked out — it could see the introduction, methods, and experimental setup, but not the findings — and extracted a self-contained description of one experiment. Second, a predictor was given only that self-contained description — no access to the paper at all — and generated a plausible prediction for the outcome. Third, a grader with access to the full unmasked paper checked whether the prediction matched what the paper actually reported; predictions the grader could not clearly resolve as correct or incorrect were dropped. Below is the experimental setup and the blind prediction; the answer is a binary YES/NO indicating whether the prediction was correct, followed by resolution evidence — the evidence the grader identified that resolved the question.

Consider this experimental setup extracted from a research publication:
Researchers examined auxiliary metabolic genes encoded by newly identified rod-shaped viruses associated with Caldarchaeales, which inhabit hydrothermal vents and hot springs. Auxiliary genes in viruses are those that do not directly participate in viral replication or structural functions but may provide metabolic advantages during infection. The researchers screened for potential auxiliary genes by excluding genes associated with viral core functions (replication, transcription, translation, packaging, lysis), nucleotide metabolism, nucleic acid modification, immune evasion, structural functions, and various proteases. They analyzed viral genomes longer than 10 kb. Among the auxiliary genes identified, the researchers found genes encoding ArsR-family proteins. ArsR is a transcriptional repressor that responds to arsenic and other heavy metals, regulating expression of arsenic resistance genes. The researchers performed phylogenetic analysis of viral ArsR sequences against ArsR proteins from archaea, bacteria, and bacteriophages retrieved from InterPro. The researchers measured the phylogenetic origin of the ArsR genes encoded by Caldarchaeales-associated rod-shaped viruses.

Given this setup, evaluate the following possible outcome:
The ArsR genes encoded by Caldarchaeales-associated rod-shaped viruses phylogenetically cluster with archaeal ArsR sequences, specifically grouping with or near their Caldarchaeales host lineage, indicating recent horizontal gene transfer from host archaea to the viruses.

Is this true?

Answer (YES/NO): NO